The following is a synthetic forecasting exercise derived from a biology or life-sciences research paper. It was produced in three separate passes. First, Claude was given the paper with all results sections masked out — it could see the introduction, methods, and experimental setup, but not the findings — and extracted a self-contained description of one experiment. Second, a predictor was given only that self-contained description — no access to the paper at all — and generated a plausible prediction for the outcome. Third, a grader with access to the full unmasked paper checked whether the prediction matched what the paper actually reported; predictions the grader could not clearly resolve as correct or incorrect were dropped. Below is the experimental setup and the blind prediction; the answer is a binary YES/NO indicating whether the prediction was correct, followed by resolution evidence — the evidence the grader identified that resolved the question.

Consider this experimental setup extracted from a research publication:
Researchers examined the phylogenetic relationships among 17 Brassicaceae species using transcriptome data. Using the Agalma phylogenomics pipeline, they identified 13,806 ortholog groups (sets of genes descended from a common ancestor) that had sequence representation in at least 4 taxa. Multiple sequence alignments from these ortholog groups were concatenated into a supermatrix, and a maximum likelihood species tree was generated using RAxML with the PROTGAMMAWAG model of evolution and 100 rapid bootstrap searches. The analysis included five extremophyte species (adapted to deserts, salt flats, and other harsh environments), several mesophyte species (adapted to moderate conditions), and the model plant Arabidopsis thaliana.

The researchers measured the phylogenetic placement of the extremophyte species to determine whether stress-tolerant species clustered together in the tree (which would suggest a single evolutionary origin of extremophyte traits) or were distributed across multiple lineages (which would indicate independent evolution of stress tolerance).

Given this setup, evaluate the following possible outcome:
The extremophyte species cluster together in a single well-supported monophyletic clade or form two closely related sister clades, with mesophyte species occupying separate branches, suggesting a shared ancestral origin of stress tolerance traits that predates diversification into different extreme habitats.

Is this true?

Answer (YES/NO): NO